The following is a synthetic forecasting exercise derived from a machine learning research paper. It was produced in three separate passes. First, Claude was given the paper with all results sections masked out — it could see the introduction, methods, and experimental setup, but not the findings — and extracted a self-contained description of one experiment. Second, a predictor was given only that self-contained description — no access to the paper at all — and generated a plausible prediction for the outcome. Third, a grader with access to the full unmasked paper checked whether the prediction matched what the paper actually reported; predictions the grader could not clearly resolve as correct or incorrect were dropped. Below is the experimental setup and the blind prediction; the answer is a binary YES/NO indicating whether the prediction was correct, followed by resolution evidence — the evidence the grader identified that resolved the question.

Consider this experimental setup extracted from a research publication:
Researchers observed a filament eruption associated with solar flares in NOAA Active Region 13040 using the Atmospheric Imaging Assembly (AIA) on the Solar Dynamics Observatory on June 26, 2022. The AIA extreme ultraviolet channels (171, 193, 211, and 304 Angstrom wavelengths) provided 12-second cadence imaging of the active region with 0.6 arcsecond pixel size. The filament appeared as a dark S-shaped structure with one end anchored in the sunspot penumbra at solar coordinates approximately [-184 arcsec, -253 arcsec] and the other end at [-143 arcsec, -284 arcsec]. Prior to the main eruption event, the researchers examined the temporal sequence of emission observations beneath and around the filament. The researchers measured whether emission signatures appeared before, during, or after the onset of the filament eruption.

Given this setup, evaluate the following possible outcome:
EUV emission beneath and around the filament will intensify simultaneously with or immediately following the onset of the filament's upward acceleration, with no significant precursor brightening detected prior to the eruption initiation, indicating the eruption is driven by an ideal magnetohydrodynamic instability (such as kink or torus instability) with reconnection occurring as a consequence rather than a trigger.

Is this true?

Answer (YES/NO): NO